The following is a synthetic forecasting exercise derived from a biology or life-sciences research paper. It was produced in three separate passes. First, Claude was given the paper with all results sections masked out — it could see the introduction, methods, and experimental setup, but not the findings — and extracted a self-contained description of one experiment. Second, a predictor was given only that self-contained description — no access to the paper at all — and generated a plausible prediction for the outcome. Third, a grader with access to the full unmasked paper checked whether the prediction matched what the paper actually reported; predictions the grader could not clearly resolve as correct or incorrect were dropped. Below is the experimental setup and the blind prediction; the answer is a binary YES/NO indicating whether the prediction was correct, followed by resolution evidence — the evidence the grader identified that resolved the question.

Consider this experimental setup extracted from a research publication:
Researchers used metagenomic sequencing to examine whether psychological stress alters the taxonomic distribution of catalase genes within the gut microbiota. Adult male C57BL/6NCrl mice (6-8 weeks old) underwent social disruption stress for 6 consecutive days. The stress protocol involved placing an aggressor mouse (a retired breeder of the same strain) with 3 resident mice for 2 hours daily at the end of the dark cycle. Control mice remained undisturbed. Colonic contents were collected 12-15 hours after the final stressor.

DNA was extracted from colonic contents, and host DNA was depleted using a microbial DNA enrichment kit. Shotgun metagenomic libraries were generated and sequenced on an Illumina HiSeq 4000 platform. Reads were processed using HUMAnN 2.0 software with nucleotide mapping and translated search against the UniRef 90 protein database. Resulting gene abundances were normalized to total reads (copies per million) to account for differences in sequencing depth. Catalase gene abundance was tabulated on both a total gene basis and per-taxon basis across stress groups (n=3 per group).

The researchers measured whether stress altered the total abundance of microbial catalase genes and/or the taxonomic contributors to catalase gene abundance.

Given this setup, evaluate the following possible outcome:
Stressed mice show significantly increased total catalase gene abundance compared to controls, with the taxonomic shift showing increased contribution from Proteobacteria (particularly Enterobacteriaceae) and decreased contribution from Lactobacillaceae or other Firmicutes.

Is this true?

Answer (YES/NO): NO